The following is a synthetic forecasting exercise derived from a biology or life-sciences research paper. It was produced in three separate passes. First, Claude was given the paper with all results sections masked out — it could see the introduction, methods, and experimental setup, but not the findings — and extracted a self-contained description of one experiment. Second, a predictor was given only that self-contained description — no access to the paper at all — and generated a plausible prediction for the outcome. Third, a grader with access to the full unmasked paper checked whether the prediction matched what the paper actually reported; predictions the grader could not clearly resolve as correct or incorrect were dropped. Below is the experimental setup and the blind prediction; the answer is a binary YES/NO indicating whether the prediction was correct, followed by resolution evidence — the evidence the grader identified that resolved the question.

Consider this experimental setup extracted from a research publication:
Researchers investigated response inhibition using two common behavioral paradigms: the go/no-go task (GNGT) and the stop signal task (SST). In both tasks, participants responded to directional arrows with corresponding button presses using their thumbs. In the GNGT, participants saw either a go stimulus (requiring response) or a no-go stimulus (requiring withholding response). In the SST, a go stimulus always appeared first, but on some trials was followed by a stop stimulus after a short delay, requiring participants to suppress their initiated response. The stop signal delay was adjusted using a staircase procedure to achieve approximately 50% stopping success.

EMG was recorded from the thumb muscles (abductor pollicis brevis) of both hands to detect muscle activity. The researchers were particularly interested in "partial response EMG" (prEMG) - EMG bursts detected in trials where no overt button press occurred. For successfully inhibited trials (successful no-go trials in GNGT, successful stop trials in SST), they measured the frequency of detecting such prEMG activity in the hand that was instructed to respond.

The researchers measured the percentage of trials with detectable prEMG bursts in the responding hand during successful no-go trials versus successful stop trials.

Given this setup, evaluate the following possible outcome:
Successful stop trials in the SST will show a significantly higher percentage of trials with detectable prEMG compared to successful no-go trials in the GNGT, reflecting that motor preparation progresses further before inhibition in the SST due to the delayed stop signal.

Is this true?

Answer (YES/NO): YES